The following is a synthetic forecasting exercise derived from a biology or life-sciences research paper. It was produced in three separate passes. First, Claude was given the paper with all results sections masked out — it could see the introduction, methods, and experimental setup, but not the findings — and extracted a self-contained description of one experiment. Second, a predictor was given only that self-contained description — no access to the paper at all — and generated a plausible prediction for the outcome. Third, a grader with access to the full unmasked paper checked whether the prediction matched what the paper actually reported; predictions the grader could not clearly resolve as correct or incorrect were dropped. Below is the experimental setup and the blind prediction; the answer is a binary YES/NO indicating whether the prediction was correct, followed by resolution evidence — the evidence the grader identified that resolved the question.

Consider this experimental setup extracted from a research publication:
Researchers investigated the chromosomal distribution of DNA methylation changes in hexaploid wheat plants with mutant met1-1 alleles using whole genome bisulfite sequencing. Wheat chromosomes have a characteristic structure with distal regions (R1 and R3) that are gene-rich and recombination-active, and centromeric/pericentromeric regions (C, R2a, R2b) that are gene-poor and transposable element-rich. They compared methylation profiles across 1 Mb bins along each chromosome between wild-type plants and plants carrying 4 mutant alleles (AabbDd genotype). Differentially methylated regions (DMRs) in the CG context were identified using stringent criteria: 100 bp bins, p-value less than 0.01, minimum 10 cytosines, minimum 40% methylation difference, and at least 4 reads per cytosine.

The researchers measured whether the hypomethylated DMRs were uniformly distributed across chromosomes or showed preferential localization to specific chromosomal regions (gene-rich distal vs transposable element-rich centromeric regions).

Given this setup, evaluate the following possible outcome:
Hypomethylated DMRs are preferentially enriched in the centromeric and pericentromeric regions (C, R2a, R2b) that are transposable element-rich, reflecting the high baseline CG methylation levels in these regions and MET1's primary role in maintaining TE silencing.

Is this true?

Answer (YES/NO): NO